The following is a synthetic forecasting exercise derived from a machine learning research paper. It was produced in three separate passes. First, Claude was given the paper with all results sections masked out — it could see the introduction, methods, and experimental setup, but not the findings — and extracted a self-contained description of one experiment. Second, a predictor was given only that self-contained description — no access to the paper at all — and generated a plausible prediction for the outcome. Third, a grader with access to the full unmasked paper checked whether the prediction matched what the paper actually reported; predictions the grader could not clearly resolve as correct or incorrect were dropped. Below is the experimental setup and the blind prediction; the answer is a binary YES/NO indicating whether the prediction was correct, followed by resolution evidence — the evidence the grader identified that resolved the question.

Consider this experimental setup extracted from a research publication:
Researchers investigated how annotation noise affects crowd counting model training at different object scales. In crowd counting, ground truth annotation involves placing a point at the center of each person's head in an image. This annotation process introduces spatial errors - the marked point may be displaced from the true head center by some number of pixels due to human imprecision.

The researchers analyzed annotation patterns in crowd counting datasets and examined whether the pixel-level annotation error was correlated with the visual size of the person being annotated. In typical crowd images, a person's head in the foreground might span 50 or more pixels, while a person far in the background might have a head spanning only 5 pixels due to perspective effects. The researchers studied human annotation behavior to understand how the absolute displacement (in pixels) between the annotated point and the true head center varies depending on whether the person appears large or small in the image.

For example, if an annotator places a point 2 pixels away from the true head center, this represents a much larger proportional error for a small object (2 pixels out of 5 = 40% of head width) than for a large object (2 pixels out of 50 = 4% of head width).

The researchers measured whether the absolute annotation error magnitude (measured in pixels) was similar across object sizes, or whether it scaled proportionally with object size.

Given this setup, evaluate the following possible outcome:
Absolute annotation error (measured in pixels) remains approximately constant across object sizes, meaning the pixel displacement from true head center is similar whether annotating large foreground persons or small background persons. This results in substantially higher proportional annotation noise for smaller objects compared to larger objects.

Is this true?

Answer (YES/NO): YES